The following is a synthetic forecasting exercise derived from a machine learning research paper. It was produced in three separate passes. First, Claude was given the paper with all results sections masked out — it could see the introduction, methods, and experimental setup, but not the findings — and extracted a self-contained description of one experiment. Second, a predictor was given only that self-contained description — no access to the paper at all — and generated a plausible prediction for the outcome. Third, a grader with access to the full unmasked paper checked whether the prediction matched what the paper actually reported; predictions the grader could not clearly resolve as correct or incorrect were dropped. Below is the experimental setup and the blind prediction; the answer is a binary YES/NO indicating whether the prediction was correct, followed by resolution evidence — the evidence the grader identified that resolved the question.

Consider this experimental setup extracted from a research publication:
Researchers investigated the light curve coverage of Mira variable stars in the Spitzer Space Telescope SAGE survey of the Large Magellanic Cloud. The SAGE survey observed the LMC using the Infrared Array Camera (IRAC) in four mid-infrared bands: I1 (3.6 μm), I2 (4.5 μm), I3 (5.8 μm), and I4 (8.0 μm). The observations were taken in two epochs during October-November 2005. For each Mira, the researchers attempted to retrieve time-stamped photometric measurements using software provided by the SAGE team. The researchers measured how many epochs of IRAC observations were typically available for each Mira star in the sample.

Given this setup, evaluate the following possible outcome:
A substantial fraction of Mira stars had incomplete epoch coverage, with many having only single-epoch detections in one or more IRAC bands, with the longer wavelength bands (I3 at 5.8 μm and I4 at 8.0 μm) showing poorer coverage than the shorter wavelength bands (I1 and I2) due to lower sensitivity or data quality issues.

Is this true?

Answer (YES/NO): NO